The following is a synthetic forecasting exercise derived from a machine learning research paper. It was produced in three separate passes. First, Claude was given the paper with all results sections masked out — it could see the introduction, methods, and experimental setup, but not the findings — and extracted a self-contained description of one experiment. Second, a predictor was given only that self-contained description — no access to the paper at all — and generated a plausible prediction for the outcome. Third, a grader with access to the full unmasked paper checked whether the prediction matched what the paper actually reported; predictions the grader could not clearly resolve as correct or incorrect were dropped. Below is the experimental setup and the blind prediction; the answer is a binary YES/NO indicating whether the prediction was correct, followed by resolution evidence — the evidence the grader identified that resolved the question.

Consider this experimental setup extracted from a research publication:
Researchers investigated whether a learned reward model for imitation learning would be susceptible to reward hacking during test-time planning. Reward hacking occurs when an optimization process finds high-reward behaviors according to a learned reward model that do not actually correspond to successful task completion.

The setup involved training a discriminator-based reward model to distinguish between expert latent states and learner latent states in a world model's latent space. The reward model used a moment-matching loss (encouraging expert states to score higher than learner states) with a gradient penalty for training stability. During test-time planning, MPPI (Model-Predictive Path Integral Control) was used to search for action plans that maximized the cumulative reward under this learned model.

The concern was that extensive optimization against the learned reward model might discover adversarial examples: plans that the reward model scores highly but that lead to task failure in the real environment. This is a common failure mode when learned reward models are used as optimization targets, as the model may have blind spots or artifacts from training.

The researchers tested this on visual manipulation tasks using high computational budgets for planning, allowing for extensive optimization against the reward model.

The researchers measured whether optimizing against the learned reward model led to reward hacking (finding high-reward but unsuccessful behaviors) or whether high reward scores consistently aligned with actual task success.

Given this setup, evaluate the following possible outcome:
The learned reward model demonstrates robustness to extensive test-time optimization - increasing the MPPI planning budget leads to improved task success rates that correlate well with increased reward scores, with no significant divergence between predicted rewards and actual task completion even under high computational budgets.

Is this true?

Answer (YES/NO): YES